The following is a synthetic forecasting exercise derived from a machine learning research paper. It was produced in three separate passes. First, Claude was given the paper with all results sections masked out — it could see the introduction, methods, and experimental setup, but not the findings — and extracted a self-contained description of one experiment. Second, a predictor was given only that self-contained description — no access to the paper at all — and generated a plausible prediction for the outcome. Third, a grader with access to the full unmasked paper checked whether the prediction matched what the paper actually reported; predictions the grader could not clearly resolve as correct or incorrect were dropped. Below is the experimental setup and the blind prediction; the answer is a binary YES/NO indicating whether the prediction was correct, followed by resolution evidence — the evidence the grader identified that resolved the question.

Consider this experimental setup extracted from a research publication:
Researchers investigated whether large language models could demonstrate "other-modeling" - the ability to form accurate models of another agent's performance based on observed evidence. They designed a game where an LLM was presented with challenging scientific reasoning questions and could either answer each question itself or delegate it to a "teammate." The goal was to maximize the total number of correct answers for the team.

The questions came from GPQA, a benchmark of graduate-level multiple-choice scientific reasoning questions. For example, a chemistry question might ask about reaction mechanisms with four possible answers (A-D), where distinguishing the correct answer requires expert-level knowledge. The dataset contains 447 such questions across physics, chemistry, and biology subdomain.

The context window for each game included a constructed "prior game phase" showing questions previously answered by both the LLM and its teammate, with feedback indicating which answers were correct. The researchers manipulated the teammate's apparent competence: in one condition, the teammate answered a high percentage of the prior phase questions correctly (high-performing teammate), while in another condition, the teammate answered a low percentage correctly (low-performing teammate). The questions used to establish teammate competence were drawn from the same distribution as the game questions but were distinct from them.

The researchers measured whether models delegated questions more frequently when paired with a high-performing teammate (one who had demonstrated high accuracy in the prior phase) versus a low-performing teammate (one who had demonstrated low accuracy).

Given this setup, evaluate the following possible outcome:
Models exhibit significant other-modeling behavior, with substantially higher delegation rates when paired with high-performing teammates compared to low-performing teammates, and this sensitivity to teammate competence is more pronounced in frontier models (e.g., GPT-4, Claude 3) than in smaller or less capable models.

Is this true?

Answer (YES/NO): NO